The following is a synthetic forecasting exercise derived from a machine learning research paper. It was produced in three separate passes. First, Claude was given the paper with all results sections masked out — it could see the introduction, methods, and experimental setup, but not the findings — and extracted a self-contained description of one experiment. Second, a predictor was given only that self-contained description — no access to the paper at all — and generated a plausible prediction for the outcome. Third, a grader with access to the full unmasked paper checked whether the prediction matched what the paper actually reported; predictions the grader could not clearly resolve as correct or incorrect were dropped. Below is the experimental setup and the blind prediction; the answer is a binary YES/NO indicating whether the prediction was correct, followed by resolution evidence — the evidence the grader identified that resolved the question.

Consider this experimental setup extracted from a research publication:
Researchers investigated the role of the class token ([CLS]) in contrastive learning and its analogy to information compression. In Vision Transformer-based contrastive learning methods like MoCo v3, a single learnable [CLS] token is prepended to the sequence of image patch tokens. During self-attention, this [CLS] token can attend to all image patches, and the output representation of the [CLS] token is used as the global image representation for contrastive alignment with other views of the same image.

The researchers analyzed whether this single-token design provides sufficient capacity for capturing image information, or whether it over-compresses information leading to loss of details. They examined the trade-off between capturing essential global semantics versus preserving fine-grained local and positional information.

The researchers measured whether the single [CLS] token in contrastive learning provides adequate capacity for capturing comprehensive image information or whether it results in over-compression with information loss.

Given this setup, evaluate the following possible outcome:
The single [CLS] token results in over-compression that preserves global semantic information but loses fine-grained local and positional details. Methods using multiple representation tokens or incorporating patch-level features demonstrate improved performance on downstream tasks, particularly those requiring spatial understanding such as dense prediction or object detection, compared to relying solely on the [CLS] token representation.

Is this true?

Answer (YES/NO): YES